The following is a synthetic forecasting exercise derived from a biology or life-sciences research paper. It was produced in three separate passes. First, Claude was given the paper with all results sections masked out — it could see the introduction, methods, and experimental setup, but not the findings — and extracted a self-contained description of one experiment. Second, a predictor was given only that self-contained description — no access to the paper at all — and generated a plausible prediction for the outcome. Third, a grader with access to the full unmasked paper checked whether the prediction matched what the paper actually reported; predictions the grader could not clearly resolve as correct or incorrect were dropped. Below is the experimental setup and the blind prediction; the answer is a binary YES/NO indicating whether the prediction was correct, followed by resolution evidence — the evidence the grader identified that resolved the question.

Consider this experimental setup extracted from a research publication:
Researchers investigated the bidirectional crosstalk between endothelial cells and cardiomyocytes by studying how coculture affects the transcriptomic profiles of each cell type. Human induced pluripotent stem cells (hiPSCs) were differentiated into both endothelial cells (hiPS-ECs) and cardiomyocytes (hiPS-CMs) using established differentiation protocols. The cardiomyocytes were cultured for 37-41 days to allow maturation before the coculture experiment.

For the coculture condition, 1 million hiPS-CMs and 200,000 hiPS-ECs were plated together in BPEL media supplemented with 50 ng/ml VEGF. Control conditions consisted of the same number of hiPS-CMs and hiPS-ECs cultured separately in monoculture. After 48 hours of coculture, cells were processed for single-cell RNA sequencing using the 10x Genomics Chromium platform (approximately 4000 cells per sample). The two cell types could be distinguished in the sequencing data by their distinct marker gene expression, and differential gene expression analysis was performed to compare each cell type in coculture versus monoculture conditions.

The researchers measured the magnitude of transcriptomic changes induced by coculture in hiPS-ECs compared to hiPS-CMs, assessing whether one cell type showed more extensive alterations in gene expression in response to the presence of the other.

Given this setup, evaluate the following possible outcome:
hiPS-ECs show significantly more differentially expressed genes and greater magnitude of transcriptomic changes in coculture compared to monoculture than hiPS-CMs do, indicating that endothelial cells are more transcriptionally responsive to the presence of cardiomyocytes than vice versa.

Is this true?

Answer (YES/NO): YES